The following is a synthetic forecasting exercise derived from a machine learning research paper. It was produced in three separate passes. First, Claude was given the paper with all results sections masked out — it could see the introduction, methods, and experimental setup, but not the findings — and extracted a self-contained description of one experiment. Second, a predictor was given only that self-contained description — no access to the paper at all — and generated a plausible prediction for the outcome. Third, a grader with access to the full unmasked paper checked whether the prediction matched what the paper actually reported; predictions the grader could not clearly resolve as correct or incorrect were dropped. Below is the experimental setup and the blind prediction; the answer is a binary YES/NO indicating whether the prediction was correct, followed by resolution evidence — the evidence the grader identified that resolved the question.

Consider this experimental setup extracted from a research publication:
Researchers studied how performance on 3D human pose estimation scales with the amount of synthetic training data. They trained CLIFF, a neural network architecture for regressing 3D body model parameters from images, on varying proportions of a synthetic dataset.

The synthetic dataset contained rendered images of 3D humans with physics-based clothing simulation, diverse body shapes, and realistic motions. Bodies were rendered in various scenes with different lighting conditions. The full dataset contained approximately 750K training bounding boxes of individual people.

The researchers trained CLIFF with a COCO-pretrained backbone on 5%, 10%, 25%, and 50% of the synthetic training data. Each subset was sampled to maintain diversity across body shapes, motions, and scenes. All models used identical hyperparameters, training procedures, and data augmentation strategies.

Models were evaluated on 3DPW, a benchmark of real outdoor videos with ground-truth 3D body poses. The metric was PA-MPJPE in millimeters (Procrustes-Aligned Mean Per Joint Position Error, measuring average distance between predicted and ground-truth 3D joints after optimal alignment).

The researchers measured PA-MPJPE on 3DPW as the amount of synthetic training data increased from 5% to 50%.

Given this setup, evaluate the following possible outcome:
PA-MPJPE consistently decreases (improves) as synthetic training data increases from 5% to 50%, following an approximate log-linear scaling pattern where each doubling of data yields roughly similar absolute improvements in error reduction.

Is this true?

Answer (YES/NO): NO